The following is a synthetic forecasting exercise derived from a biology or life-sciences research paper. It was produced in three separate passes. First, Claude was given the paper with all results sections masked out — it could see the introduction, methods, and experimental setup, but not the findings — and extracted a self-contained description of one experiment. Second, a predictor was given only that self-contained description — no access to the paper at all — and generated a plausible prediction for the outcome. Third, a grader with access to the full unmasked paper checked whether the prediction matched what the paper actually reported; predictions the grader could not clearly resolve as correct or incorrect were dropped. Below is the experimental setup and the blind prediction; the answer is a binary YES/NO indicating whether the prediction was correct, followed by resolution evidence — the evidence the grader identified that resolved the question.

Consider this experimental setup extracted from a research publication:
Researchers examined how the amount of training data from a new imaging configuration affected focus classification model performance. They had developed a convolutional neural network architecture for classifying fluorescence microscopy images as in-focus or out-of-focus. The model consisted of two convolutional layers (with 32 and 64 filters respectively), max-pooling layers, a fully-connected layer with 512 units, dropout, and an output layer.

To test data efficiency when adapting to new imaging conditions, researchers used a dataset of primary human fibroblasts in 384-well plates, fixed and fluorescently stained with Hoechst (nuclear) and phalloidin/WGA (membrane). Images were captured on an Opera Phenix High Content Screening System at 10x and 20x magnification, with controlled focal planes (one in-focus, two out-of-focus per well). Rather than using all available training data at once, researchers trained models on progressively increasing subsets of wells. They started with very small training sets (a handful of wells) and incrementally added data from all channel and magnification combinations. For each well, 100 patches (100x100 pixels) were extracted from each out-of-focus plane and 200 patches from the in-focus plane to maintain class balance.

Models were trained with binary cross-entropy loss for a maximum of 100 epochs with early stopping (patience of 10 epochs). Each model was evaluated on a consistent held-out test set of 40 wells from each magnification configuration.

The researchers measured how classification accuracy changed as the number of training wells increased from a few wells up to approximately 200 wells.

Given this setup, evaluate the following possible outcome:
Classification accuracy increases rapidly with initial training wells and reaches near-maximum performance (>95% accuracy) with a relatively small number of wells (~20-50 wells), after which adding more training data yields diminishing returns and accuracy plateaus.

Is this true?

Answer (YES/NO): NO